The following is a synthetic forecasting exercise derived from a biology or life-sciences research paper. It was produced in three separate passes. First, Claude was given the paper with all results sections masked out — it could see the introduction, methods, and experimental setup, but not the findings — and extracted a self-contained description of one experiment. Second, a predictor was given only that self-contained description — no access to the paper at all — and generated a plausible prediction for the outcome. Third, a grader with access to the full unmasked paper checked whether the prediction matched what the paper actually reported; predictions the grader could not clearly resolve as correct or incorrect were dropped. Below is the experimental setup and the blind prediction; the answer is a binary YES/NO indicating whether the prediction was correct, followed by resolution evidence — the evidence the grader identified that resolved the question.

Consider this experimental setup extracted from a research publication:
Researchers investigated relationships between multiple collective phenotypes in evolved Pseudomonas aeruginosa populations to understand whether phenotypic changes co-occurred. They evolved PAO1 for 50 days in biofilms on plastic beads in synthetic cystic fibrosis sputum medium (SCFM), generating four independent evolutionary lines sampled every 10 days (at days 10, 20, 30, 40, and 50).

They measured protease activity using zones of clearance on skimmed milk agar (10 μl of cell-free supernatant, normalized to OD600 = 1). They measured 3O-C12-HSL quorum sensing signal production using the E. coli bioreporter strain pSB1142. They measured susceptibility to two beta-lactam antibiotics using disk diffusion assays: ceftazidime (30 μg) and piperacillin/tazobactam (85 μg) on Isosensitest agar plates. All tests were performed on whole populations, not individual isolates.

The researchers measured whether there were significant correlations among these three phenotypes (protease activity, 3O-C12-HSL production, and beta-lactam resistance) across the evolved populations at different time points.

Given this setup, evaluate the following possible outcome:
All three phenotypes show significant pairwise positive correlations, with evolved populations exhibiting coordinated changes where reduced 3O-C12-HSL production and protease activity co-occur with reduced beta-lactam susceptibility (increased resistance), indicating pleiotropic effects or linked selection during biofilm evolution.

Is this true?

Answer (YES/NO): NO